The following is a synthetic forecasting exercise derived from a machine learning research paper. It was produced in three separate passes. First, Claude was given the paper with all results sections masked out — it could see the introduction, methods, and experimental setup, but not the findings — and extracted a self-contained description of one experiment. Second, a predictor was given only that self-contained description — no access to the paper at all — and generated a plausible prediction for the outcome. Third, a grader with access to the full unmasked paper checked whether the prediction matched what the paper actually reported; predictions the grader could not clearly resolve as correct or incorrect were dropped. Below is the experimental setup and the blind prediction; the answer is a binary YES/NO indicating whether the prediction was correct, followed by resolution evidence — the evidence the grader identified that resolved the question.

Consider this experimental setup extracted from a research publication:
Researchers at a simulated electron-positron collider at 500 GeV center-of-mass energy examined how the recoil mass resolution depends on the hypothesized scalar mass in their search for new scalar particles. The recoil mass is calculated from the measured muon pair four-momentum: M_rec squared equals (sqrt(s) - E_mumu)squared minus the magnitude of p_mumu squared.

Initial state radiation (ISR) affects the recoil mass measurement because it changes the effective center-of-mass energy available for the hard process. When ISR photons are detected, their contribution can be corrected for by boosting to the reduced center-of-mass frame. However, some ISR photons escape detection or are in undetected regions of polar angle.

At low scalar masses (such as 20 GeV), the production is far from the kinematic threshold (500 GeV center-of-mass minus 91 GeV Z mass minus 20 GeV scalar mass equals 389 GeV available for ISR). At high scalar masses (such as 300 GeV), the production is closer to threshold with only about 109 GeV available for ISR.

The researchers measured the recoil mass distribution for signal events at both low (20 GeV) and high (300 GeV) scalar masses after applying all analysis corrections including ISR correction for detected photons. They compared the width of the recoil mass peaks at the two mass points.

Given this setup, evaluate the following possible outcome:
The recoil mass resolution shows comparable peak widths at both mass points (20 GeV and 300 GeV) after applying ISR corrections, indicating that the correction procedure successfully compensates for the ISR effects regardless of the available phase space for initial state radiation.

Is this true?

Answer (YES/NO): NO